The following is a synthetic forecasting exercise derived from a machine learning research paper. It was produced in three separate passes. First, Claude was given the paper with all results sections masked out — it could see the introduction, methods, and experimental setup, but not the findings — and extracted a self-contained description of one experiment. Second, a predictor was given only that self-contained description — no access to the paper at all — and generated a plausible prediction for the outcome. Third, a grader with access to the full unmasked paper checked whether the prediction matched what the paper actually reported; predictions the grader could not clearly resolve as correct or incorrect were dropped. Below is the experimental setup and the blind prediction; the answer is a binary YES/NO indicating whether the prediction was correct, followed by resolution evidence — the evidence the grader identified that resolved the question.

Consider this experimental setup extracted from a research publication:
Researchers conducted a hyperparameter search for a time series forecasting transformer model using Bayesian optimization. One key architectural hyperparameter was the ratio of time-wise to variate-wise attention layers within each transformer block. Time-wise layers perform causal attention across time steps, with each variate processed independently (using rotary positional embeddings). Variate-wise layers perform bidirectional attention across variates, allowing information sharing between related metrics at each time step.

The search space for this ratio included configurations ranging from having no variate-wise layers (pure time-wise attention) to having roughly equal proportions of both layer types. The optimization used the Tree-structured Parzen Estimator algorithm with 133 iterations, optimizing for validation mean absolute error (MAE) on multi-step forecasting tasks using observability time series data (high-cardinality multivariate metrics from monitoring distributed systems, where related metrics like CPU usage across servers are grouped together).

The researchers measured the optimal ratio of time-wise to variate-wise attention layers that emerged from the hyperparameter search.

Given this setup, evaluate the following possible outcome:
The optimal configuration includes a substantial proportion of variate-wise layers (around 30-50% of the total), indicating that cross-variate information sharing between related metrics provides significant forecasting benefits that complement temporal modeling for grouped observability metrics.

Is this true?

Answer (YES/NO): NO